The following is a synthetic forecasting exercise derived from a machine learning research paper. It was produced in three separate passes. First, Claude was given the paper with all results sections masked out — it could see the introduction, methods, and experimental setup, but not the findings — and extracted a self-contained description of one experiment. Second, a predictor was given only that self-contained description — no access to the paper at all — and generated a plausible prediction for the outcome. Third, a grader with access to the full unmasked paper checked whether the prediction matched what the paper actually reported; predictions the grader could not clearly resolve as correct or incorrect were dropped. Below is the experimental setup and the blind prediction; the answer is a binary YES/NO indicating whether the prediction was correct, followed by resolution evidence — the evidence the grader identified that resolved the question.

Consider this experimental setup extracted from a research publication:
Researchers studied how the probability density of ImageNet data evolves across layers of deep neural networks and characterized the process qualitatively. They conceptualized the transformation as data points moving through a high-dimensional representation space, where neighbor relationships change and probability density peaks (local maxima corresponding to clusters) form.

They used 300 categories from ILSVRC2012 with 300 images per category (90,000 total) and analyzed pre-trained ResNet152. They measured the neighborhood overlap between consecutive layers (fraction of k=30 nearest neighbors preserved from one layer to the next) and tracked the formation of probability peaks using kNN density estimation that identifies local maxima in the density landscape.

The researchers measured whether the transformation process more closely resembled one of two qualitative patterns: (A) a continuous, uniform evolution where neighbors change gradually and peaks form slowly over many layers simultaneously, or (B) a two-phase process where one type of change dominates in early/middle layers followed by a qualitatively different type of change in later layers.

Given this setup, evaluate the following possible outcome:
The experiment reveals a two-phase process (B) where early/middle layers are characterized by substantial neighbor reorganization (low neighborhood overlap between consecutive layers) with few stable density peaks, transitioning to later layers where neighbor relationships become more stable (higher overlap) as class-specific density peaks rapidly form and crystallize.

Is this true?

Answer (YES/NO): NO